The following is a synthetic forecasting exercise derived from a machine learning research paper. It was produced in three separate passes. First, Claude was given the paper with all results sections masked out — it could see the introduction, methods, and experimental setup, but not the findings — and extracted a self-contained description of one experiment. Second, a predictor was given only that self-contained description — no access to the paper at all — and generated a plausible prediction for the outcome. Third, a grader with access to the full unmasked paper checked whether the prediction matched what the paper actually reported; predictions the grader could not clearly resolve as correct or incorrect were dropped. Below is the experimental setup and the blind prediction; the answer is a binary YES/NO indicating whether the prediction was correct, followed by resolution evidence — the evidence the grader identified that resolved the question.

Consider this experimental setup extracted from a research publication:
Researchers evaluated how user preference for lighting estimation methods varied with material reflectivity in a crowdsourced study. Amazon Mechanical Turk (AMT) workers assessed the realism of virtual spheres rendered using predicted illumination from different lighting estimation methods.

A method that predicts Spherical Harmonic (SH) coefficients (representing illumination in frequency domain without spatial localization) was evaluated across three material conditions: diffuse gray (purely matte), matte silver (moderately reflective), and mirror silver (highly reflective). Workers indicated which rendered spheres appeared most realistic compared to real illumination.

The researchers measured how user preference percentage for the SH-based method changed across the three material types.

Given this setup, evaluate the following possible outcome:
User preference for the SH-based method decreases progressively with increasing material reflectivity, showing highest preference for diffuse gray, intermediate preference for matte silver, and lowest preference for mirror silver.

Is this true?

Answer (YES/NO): YES